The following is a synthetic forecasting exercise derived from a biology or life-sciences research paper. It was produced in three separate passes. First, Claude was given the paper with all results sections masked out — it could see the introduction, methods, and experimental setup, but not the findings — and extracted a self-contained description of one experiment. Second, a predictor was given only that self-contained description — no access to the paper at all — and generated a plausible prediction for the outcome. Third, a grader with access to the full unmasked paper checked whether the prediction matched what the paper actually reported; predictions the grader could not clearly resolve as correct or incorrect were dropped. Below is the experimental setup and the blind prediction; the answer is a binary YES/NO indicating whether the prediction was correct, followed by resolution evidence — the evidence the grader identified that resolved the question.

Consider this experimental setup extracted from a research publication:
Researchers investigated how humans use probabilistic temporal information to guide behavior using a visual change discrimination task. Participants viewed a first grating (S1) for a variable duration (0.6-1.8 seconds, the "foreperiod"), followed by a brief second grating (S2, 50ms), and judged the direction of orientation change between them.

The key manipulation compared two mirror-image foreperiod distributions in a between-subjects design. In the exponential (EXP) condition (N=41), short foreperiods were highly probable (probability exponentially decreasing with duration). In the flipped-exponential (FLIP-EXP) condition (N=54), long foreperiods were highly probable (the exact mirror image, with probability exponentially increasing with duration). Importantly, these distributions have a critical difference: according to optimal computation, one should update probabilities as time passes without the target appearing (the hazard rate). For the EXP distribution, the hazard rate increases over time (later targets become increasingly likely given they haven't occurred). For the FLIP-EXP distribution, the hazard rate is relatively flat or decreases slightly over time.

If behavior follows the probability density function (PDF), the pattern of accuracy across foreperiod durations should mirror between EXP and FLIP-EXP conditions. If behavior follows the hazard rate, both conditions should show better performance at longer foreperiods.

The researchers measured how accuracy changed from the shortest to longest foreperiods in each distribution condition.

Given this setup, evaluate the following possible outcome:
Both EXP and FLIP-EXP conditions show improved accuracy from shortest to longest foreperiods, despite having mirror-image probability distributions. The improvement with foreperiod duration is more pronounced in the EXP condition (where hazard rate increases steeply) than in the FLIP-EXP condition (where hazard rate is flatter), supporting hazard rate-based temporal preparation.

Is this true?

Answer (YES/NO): NO